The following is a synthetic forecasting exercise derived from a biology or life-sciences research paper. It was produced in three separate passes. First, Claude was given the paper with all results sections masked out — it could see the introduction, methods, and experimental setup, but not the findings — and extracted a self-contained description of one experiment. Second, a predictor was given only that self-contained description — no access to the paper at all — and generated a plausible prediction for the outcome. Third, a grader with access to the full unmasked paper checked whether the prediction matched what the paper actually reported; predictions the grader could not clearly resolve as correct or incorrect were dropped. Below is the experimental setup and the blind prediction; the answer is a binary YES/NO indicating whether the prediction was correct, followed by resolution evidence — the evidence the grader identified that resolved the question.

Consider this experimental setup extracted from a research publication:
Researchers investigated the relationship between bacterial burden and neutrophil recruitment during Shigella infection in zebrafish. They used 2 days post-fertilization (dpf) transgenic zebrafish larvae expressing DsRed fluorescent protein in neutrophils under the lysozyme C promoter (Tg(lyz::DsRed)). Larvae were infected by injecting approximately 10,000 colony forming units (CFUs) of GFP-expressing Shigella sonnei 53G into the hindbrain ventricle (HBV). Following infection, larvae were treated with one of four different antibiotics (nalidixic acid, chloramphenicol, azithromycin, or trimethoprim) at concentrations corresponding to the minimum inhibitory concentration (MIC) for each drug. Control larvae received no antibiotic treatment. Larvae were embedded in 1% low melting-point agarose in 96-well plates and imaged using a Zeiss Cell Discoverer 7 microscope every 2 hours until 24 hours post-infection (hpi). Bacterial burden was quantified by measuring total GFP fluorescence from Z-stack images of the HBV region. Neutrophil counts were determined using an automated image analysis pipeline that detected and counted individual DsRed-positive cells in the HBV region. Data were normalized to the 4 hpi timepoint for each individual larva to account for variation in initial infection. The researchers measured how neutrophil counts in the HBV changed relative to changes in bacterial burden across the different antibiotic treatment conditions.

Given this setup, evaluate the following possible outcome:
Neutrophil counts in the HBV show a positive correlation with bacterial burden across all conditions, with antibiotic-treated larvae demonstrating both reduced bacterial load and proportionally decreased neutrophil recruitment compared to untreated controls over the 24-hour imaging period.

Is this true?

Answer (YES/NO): NO